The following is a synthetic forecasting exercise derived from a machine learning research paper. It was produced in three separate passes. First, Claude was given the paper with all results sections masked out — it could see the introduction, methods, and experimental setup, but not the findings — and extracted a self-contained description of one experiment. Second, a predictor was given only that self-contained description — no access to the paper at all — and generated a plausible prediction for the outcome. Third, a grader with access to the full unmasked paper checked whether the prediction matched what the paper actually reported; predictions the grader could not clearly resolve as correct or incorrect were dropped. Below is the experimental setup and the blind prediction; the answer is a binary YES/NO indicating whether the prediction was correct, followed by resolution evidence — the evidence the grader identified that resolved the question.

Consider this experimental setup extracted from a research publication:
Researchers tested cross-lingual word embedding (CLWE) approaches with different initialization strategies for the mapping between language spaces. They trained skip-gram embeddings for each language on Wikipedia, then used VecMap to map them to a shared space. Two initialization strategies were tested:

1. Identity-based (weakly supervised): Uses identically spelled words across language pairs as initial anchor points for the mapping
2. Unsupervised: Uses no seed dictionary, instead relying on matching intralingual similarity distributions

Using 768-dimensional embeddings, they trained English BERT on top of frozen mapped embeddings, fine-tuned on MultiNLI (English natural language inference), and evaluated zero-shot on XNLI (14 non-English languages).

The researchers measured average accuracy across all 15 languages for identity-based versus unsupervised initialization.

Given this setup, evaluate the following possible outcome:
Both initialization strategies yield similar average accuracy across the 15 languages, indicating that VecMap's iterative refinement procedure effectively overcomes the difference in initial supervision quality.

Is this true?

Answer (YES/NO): NO